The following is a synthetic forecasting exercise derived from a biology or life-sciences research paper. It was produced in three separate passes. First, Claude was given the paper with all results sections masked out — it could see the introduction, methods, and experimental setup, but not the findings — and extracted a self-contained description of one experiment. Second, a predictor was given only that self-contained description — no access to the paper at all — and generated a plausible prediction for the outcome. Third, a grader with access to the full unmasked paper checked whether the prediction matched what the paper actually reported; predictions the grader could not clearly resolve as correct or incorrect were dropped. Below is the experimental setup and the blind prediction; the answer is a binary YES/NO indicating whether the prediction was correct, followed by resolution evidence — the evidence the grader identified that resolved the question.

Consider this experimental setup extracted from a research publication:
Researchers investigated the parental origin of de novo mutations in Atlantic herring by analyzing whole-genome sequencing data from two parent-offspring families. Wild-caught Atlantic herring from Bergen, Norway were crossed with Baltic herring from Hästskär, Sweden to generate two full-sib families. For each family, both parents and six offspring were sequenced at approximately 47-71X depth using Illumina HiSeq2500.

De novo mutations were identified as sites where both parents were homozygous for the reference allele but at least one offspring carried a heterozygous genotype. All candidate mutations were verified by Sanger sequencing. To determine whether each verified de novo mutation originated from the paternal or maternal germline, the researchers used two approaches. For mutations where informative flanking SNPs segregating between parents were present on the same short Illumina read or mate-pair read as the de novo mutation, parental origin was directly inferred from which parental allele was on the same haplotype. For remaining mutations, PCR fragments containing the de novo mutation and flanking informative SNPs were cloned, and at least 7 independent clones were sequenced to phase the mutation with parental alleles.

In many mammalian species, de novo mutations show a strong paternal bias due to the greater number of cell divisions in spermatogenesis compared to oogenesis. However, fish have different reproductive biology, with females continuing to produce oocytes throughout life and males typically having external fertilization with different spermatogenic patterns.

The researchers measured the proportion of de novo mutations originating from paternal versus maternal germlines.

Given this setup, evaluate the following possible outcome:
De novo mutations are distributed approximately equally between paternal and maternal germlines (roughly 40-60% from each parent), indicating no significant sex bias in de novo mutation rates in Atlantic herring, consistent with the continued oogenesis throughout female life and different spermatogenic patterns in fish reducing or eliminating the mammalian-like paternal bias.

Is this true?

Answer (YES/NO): YES